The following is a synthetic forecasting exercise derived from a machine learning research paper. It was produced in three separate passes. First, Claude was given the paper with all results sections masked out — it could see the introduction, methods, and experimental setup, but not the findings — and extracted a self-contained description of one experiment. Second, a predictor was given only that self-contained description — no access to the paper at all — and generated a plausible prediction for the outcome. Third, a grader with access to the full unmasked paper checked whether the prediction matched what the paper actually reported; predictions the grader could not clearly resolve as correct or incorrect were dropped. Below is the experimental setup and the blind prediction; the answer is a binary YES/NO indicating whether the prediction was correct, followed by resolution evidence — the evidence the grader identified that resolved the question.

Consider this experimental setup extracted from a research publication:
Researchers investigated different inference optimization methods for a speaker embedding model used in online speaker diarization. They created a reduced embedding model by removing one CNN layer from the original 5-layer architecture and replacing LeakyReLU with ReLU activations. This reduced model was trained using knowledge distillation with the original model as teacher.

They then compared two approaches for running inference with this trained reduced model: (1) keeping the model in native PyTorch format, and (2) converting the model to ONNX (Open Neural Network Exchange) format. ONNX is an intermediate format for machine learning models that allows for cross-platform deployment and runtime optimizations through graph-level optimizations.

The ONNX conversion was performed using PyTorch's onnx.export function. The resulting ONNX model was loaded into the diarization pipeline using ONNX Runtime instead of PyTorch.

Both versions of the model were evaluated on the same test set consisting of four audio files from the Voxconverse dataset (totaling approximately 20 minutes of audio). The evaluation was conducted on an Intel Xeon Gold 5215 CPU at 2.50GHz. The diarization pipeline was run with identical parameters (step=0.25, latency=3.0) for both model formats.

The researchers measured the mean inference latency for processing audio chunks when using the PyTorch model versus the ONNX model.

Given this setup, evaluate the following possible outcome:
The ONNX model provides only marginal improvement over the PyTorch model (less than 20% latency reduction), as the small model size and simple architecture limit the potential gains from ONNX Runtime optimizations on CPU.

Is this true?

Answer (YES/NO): NO